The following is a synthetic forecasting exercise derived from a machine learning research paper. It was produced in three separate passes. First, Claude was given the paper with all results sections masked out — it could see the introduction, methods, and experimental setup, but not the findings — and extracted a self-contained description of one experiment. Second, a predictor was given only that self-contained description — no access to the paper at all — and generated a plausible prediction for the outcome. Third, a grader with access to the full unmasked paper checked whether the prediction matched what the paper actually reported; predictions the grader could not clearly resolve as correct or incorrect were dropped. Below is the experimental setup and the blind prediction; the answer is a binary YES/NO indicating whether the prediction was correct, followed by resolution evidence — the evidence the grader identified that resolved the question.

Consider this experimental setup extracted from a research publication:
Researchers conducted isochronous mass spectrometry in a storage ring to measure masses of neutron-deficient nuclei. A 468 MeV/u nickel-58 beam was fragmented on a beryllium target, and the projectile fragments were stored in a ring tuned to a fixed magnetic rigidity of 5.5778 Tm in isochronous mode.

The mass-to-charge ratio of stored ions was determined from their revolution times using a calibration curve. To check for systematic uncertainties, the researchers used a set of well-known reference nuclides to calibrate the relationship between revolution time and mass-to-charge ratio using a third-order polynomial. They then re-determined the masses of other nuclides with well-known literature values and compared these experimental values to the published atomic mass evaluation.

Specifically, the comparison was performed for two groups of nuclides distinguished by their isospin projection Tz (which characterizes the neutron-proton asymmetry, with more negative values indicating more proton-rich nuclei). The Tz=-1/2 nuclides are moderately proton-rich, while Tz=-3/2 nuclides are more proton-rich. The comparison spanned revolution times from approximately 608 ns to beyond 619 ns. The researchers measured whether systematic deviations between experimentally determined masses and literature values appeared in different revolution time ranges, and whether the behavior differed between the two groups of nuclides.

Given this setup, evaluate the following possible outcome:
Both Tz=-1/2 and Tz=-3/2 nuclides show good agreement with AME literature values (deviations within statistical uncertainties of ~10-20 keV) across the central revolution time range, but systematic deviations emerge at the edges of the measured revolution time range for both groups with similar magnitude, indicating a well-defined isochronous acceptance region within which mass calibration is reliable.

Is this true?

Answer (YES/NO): NO